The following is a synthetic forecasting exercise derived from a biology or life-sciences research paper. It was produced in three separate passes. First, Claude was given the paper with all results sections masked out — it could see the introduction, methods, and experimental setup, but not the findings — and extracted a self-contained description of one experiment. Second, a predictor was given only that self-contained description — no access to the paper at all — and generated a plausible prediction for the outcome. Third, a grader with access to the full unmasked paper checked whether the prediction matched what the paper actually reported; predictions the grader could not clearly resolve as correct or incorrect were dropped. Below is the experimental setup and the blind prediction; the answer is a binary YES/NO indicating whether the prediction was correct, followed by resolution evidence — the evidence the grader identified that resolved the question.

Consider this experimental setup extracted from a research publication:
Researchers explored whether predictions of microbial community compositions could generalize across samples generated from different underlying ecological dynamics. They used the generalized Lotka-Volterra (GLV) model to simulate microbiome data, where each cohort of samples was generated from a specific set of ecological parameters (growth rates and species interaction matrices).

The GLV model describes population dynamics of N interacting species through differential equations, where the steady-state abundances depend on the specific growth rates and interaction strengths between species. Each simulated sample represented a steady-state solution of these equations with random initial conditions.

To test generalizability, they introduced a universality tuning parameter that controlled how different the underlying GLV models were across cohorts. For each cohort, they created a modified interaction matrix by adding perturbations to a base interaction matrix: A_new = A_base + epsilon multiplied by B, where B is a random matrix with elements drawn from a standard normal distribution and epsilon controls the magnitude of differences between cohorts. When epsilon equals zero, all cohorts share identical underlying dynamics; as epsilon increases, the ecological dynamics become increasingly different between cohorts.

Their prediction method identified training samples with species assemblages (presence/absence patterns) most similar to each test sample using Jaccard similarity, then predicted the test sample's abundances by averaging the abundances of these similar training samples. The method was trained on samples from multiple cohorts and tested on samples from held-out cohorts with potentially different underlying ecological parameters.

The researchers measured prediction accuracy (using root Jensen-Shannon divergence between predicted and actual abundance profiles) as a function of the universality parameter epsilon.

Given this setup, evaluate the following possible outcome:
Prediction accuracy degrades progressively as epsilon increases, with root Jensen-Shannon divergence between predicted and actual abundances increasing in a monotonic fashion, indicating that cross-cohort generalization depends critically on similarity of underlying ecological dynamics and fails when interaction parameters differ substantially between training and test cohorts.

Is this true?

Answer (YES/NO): YES